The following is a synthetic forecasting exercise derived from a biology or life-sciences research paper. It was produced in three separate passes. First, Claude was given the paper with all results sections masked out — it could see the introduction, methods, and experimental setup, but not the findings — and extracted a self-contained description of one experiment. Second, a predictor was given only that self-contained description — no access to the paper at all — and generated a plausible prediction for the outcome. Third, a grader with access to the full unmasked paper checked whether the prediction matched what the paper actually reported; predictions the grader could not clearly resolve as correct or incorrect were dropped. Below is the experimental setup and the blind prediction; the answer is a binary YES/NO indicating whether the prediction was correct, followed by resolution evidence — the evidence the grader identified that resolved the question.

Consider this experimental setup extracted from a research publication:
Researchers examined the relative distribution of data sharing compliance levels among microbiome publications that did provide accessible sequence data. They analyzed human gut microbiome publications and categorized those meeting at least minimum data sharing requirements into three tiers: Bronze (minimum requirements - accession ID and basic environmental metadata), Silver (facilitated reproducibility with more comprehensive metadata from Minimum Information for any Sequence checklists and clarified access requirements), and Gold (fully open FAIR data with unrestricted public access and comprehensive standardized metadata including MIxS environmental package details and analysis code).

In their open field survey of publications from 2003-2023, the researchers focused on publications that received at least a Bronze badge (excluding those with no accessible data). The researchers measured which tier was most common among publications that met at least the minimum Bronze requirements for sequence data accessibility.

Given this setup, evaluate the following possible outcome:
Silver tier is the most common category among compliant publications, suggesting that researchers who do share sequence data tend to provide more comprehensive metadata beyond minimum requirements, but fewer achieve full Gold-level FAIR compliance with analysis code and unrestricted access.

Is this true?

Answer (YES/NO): YES